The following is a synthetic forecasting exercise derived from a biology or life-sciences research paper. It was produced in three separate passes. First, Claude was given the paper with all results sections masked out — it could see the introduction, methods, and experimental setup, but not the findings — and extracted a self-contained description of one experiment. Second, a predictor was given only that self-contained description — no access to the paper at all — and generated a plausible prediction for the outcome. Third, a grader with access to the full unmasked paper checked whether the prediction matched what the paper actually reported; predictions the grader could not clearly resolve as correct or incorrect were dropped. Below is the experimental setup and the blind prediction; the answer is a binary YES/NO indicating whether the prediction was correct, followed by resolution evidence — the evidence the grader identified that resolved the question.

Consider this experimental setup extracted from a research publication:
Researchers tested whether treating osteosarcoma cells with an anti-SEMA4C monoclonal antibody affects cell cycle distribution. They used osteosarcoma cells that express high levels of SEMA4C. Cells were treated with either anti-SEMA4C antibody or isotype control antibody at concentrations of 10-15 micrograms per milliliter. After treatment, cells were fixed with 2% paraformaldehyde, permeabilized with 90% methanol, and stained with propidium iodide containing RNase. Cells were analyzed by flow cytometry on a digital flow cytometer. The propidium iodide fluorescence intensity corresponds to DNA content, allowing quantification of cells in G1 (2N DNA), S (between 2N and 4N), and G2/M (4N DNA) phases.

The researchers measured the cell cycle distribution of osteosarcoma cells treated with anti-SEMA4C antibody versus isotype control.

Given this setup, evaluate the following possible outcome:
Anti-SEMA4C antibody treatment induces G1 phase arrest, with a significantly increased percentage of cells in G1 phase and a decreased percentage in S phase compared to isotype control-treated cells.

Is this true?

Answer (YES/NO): YES